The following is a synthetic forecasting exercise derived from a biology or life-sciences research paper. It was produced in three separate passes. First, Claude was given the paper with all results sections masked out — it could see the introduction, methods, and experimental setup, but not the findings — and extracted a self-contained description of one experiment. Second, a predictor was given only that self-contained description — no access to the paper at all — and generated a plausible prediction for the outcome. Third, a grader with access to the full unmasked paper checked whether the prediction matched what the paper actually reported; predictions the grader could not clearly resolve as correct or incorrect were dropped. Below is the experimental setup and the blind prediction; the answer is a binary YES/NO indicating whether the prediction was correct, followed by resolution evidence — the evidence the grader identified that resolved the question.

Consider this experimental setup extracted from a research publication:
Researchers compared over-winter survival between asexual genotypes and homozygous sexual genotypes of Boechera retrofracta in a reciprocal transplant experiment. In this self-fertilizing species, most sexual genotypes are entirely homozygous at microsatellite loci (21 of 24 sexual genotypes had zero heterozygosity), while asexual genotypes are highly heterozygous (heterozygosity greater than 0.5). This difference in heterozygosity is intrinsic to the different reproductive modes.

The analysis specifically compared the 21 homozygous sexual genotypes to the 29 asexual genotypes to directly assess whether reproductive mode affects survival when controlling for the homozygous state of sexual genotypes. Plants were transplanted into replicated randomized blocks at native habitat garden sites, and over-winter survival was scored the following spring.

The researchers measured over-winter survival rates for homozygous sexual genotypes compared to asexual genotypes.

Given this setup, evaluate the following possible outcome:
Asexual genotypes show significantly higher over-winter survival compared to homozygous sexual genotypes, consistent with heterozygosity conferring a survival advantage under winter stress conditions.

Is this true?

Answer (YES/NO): YES